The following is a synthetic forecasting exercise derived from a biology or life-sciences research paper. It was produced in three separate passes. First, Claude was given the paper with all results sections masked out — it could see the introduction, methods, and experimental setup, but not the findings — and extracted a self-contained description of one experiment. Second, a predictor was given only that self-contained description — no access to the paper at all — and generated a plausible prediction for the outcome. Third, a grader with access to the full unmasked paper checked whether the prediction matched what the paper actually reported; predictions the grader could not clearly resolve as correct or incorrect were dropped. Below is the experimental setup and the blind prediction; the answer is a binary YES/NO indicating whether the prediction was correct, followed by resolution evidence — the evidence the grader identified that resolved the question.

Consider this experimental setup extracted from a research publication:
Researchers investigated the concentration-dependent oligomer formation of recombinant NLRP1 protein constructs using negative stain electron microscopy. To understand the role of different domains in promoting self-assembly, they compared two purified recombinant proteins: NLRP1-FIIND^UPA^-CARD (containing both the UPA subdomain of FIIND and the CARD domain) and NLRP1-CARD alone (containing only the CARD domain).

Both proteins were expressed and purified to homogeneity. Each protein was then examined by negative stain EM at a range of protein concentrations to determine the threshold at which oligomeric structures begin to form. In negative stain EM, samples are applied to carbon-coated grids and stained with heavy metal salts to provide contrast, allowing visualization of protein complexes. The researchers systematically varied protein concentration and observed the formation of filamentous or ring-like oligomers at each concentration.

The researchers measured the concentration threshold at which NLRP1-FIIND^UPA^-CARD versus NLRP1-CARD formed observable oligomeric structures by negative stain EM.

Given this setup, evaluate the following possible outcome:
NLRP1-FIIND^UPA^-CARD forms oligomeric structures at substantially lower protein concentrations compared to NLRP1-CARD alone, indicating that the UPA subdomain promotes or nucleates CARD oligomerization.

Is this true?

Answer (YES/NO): YES